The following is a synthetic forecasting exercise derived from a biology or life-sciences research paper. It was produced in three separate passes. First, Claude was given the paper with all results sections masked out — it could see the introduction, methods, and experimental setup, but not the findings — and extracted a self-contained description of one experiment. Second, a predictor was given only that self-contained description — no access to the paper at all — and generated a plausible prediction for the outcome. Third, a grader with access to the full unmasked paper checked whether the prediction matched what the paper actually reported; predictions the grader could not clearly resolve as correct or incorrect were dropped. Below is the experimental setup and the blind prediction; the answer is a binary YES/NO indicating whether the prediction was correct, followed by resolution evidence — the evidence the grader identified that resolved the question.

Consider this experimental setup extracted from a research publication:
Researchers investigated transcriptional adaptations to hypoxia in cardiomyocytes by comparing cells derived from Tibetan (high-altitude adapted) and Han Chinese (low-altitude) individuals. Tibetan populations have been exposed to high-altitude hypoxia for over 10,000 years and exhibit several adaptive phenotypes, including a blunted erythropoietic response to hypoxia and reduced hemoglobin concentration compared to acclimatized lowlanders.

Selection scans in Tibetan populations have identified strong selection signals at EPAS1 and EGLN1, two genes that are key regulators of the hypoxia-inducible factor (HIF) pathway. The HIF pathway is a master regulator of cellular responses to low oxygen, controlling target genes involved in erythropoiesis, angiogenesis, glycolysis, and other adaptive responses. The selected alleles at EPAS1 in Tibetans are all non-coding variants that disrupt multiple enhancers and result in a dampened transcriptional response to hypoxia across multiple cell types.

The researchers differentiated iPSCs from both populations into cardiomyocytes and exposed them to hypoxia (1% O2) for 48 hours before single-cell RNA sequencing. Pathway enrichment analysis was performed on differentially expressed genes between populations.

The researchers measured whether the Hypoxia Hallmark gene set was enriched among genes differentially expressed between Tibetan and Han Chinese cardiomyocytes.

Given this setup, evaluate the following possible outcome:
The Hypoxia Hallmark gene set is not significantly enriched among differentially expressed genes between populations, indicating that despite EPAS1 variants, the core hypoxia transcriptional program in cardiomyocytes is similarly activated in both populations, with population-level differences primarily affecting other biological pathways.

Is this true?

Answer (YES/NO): NO